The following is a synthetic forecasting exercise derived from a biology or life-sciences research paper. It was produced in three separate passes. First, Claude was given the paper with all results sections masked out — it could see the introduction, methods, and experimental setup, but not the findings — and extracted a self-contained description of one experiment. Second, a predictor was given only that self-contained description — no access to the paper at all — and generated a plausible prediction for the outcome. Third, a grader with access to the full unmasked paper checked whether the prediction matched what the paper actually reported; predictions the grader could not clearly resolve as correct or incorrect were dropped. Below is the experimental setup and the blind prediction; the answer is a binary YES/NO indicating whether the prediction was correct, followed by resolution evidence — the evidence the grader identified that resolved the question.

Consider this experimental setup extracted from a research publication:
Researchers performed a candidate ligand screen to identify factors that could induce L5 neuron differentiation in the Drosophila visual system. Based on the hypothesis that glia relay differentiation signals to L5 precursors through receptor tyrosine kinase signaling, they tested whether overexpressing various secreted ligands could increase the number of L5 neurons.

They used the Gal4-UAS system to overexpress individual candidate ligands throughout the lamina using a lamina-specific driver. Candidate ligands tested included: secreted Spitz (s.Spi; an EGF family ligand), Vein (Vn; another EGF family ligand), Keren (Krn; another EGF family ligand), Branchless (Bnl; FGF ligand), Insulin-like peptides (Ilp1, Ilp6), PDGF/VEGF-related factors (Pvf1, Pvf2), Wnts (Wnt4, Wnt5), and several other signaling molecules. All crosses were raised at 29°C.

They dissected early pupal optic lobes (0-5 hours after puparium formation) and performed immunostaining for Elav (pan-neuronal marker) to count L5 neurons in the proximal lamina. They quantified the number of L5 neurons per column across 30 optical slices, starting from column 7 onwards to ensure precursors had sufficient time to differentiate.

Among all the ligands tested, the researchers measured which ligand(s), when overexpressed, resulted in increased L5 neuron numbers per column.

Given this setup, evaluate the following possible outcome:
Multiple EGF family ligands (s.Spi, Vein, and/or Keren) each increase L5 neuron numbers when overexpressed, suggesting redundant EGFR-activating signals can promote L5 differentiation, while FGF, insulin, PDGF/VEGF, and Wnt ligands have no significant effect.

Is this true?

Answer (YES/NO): NO